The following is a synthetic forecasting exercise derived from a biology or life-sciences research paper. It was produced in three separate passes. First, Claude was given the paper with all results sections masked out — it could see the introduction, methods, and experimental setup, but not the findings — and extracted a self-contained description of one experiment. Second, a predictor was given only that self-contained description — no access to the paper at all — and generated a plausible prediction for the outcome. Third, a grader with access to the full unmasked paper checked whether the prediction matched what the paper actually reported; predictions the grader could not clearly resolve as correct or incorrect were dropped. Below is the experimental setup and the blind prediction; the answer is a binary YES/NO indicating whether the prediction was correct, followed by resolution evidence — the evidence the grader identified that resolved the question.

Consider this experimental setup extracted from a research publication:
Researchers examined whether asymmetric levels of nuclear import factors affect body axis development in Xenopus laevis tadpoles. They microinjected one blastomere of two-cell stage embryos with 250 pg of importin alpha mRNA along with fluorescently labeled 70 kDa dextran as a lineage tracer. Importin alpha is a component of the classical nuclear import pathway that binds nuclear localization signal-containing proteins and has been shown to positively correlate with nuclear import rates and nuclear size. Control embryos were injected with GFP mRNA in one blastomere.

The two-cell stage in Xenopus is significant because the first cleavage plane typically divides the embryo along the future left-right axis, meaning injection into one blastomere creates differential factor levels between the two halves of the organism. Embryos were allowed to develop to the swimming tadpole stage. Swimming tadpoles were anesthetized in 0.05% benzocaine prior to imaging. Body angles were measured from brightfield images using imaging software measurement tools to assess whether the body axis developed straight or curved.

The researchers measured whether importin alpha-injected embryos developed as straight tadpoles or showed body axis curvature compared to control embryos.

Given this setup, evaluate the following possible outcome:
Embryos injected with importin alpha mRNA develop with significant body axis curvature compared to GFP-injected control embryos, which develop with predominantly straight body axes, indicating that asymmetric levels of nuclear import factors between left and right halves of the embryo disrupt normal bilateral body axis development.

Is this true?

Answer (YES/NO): YES